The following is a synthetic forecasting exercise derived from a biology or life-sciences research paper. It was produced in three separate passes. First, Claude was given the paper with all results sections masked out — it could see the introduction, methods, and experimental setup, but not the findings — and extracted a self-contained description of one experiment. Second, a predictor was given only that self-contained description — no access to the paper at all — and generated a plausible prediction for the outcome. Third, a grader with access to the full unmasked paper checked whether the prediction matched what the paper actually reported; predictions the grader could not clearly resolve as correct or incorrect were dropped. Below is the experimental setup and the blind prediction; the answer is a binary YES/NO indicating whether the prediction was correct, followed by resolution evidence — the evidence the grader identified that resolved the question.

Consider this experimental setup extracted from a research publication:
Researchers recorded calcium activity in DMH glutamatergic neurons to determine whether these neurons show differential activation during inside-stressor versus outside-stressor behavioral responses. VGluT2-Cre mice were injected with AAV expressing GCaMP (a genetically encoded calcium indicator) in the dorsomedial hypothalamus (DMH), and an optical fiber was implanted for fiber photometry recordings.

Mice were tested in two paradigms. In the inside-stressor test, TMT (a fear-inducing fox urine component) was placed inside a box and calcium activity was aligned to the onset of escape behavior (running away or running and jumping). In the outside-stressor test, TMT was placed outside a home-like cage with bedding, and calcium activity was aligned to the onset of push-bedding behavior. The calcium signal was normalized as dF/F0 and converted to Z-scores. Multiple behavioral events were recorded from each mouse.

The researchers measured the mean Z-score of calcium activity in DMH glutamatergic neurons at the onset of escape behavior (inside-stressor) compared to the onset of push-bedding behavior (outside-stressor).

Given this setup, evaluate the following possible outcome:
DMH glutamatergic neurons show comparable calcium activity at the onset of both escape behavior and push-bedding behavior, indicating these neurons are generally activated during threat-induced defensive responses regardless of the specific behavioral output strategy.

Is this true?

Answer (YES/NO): NO